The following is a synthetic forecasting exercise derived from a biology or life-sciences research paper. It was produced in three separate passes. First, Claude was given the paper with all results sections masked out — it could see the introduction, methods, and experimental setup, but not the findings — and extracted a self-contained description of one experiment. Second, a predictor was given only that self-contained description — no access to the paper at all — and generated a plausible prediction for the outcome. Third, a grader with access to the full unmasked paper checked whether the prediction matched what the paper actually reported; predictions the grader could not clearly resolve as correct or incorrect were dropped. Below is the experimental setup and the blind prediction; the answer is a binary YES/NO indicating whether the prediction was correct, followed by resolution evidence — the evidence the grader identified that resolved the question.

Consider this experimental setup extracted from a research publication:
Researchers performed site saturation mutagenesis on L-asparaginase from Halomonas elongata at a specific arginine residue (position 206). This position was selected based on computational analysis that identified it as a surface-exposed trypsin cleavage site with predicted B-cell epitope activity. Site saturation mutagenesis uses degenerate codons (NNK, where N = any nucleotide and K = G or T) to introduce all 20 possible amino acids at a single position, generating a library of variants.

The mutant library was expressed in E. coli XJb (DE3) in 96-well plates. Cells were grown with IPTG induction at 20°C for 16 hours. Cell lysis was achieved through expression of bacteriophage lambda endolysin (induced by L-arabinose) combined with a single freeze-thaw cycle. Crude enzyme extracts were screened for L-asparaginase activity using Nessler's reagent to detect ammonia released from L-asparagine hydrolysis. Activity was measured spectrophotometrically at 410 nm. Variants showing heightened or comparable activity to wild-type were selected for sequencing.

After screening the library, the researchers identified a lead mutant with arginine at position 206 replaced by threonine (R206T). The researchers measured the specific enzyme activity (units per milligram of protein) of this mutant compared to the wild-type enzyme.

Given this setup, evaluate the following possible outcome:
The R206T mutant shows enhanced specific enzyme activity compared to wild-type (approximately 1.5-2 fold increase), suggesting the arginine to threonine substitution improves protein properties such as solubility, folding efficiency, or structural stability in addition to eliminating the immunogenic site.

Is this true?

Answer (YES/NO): YES